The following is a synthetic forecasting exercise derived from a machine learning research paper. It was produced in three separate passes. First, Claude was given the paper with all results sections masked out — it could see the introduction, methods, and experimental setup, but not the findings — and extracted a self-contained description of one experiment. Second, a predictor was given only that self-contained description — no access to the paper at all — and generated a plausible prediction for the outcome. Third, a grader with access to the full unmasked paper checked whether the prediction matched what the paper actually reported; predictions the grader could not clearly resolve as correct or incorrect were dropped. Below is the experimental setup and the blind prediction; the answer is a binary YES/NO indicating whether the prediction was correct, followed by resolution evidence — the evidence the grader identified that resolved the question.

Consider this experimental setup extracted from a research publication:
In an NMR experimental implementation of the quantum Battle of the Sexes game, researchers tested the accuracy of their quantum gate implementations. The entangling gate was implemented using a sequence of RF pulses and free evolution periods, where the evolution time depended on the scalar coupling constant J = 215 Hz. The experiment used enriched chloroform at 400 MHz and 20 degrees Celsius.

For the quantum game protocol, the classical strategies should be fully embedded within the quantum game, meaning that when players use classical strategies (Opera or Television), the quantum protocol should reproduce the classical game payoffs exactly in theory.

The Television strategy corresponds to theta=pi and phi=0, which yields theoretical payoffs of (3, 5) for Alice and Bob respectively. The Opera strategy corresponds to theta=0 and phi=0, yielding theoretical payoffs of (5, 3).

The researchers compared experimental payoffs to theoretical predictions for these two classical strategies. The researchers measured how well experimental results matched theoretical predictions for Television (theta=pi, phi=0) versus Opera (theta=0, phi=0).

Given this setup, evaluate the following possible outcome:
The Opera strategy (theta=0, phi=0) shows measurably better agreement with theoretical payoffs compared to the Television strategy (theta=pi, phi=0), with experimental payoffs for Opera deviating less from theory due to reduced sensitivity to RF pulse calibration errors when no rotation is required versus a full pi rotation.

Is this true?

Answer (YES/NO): NO